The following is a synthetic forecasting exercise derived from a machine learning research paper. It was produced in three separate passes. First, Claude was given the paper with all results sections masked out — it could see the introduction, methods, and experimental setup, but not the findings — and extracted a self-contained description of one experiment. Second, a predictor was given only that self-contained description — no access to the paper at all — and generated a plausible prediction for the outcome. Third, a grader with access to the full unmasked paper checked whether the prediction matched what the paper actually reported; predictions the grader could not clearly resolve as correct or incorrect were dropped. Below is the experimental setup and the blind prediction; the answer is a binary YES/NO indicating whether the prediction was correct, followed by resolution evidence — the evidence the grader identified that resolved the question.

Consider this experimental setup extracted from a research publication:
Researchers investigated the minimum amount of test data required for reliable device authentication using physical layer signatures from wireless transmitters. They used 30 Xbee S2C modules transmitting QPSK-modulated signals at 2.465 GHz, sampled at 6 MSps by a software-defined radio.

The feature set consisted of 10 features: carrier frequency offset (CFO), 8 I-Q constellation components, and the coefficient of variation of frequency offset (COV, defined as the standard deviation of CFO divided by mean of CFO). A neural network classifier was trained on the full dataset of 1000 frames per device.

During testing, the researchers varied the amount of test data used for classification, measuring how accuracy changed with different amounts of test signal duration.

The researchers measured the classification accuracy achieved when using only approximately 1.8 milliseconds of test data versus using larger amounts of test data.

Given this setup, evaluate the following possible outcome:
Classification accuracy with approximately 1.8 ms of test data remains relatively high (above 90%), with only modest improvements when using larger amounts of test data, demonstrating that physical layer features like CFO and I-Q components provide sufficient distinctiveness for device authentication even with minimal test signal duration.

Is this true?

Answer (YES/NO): NO